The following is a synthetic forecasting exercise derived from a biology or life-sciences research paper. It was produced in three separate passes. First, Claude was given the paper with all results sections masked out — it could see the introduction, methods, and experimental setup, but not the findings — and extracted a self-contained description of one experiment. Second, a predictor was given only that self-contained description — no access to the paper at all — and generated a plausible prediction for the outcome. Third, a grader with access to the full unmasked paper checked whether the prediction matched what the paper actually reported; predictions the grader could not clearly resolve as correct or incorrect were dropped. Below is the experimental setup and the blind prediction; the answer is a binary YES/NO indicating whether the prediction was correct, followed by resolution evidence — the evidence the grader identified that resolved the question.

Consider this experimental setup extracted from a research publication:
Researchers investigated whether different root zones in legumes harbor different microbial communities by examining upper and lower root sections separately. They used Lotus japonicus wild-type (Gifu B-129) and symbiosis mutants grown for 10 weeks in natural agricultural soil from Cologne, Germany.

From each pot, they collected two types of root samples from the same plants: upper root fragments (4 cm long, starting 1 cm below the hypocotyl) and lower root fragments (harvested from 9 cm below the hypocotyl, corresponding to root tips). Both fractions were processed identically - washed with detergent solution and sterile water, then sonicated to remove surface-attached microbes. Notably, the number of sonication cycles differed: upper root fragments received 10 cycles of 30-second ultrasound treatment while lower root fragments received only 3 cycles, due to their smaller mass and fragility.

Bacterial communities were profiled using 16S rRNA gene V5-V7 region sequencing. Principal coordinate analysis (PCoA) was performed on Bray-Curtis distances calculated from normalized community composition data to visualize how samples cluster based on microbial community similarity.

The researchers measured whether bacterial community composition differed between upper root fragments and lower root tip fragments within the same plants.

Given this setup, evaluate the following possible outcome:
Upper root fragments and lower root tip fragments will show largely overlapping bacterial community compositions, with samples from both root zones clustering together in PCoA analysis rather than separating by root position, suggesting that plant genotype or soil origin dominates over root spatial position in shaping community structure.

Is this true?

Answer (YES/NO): NO